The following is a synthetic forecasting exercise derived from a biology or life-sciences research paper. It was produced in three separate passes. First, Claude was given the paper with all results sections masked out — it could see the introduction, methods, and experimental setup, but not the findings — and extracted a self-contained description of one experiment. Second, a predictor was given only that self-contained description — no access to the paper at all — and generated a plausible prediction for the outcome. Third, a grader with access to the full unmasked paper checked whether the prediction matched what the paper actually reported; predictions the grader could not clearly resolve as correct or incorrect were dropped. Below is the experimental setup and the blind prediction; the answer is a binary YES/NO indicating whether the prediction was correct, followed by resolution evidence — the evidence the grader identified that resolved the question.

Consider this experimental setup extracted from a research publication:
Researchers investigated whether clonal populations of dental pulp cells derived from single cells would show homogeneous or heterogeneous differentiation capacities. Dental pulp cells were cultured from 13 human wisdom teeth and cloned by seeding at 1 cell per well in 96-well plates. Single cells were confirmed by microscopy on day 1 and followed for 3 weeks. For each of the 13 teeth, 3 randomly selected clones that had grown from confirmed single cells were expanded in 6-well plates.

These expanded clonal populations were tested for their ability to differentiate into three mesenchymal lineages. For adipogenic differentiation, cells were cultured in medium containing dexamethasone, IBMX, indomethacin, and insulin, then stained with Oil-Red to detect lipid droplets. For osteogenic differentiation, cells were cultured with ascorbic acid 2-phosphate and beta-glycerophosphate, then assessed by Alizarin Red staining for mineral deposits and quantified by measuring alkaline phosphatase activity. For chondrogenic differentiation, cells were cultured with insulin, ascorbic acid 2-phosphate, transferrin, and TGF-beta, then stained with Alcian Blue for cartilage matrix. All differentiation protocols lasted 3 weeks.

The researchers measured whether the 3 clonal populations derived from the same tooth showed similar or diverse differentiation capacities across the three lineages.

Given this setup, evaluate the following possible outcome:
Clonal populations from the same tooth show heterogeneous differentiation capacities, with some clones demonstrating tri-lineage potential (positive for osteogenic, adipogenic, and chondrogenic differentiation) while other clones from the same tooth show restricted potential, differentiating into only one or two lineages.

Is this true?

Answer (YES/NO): NO